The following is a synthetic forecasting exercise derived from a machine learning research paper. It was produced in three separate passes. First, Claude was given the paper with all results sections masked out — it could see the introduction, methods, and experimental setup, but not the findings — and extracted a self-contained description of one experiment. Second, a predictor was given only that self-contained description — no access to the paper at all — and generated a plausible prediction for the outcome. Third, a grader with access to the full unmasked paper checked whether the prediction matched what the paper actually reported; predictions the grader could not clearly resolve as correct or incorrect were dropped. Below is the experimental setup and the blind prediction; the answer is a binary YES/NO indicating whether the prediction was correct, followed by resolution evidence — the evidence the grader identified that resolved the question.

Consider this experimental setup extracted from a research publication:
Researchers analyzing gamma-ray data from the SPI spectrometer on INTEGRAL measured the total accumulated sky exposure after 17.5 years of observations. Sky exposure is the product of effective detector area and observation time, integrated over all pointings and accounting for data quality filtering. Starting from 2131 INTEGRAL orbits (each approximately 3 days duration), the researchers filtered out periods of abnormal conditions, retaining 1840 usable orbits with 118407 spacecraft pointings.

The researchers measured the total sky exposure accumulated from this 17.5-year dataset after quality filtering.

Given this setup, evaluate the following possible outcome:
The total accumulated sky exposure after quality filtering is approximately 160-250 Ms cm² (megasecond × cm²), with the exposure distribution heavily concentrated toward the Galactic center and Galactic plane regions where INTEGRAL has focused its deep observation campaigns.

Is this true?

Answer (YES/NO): NO